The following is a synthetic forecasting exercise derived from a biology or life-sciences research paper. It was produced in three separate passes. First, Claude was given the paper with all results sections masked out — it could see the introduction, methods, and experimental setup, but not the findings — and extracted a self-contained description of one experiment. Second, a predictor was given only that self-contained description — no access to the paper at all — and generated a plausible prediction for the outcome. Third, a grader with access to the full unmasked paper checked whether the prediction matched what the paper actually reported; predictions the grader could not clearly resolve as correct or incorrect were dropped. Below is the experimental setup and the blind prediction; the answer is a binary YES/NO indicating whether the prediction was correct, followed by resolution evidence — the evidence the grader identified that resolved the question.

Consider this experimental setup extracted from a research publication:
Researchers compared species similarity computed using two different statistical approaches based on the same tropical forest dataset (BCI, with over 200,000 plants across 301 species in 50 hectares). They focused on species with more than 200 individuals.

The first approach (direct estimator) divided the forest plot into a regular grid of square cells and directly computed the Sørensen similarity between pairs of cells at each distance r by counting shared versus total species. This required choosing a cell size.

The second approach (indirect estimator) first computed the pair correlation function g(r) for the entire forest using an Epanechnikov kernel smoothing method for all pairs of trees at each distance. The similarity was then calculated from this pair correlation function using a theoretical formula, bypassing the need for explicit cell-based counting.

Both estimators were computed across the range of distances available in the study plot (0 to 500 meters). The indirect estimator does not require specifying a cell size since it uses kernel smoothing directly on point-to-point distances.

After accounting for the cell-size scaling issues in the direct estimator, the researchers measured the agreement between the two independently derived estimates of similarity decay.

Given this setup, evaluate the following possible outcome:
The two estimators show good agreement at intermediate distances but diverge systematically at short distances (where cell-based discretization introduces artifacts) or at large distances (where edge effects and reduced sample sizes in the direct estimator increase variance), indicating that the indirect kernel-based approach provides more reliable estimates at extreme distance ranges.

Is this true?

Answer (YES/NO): NO